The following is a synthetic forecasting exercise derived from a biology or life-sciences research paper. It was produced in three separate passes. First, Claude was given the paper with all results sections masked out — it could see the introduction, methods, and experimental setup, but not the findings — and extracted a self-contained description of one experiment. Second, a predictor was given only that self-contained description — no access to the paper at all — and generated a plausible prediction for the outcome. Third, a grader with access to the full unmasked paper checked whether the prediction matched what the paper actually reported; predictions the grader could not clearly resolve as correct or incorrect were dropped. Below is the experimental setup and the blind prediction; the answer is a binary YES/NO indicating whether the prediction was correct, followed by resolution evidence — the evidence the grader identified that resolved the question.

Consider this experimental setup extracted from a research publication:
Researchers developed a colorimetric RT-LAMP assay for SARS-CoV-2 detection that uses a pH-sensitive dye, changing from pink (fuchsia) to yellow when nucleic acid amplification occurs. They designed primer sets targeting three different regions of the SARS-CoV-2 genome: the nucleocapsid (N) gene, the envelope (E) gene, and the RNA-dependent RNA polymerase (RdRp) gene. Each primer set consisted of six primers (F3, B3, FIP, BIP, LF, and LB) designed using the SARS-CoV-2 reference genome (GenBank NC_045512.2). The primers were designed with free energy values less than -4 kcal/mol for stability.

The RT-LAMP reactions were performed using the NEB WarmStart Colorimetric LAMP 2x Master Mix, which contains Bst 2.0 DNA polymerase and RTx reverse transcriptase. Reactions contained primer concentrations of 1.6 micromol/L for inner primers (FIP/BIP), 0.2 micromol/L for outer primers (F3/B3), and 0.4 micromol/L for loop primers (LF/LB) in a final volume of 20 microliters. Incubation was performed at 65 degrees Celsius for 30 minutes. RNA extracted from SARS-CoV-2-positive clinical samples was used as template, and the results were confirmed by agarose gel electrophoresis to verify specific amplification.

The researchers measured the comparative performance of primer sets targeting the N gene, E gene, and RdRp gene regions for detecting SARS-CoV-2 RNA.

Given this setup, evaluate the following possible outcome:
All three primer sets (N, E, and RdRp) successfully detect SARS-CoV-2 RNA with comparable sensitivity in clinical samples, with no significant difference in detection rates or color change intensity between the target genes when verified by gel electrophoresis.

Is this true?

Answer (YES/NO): NO